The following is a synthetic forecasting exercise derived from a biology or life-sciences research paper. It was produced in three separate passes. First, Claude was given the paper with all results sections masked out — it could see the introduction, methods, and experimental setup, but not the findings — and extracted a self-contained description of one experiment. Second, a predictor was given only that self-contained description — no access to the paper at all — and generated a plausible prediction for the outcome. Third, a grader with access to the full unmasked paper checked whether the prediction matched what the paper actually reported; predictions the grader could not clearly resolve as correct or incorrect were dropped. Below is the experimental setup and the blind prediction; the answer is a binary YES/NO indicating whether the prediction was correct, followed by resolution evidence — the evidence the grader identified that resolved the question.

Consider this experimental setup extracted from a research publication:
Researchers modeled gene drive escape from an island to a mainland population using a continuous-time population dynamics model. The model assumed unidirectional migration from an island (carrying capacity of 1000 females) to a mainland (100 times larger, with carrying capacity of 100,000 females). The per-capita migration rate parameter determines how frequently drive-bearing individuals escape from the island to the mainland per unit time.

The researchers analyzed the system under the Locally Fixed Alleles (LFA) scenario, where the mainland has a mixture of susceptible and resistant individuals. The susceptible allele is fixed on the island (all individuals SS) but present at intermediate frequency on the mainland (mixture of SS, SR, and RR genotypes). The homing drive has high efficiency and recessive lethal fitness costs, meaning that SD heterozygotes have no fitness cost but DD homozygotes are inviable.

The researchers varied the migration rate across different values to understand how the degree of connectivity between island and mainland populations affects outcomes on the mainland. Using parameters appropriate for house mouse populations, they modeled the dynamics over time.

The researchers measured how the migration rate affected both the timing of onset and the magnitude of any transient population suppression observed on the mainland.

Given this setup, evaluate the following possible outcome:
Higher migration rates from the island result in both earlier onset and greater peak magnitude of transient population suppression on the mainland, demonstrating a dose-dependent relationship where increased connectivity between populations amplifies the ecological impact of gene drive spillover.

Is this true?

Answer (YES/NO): NO